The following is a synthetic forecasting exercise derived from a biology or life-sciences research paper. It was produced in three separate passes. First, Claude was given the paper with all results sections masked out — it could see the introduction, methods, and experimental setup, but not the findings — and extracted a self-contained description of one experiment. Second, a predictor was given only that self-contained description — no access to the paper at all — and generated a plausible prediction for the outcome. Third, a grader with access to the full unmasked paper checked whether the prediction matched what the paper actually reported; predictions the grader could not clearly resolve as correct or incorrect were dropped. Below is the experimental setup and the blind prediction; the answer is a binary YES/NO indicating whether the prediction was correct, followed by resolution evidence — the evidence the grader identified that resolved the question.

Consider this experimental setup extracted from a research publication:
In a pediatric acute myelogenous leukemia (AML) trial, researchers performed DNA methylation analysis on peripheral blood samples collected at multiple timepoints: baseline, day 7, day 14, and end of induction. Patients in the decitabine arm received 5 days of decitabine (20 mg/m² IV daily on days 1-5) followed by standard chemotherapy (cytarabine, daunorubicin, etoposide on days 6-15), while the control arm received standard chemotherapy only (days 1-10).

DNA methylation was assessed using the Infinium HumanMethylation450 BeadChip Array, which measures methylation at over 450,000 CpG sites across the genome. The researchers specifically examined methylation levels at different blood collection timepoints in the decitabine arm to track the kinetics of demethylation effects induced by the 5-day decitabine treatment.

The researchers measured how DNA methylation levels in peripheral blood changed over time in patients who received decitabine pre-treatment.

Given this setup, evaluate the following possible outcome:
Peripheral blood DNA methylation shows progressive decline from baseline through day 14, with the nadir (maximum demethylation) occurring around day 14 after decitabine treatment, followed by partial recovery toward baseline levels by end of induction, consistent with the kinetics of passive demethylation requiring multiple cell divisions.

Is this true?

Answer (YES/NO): NO